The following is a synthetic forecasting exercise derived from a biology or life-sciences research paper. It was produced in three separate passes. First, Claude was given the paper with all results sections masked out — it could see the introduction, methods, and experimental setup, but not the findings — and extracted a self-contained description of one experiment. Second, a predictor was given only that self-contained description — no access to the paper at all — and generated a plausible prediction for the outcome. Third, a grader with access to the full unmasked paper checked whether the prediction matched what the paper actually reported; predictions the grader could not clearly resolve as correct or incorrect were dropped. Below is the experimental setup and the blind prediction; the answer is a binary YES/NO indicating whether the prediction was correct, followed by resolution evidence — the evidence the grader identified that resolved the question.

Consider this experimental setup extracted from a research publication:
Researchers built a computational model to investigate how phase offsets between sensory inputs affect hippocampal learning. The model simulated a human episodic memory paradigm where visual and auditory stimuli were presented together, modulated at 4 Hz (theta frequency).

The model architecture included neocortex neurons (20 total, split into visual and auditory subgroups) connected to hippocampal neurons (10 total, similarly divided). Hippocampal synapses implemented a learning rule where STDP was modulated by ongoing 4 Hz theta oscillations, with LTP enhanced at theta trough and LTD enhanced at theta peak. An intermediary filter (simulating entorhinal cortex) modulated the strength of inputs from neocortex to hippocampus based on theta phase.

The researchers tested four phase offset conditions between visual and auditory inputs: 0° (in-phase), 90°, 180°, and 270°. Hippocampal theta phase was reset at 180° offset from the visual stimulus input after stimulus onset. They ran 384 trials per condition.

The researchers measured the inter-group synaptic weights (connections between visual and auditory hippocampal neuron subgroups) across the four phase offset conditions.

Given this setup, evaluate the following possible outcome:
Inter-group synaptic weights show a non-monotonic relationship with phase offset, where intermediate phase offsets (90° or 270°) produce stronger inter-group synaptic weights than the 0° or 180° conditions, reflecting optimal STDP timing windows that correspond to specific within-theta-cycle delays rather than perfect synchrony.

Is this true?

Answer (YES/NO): NO